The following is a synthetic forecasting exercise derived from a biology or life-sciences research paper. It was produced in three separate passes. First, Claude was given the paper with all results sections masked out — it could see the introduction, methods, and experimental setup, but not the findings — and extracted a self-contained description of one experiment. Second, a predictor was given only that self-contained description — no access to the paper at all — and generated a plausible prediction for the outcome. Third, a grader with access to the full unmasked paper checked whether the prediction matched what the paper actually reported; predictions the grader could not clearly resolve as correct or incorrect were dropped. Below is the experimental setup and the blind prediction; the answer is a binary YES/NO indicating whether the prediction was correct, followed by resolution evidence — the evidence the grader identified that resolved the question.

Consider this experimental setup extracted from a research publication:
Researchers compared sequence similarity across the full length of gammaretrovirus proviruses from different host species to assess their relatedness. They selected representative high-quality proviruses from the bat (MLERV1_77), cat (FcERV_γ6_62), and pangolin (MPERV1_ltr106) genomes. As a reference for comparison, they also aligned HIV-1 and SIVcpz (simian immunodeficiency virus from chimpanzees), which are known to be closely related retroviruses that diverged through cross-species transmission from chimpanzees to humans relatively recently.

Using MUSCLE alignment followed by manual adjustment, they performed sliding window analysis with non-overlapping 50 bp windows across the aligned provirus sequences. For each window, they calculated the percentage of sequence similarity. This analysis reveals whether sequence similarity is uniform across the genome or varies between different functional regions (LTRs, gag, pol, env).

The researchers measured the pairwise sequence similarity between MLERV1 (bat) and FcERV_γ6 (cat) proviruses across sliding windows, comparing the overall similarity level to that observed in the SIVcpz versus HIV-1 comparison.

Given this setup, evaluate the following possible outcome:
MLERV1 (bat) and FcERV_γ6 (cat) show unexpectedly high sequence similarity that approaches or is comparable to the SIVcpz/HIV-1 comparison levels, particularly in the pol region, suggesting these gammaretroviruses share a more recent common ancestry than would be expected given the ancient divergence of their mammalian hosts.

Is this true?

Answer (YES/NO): YES